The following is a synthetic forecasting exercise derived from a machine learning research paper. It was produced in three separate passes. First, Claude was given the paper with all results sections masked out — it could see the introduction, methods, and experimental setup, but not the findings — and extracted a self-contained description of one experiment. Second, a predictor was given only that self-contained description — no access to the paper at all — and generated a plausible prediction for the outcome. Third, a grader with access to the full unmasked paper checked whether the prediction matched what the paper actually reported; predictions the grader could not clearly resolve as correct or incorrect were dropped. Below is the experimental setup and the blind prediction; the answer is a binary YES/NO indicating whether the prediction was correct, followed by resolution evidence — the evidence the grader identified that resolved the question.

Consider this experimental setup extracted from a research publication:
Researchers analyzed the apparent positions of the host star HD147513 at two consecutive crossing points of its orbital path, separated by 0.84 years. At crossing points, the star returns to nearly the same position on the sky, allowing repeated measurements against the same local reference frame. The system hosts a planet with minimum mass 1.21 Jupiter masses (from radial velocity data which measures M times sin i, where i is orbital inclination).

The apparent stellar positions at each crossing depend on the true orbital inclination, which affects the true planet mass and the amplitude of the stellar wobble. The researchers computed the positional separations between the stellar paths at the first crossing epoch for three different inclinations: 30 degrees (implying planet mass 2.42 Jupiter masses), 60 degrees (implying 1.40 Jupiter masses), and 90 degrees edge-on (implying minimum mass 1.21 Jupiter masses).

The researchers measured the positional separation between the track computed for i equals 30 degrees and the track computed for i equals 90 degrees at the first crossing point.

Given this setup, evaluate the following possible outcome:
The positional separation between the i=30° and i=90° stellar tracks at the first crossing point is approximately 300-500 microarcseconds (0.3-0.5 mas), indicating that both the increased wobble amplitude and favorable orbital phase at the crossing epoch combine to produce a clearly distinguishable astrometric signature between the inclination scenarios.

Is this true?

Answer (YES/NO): NO